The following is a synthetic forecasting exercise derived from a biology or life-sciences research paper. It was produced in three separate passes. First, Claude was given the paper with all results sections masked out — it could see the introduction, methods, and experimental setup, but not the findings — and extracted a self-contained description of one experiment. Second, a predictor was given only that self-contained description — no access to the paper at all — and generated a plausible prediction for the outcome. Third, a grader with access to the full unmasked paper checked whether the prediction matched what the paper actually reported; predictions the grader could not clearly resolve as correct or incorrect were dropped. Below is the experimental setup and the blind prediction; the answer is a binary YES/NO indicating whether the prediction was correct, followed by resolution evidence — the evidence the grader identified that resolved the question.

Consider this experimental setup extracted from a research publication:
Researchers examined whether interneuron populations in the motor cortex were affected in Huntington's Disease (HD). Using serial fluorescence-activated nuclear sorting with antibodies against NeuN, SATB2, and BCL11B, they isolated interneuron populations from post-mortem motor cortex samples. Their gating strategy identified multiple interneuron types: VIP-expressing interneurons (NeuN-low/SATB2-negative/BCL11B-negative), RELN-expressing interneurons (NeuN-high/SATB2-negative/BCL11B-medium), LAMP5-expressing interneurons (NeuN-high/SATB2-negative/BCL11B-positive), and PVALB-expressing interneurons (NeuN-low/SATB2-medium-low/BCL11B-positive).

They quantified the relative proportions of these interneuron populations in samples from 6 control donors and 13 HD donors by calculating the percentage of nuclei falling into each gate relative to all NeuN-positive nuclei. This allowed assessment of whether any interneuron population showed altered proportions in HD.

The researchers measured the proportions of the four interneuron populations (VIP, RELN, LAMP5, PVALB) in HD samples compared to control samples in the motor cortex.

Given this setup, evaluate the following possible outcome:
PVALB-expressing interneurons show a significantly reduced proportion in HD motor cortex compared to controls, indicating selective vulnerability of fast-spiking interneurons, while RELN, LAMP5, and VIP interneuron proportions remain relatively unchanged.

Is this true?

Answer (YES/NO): NO